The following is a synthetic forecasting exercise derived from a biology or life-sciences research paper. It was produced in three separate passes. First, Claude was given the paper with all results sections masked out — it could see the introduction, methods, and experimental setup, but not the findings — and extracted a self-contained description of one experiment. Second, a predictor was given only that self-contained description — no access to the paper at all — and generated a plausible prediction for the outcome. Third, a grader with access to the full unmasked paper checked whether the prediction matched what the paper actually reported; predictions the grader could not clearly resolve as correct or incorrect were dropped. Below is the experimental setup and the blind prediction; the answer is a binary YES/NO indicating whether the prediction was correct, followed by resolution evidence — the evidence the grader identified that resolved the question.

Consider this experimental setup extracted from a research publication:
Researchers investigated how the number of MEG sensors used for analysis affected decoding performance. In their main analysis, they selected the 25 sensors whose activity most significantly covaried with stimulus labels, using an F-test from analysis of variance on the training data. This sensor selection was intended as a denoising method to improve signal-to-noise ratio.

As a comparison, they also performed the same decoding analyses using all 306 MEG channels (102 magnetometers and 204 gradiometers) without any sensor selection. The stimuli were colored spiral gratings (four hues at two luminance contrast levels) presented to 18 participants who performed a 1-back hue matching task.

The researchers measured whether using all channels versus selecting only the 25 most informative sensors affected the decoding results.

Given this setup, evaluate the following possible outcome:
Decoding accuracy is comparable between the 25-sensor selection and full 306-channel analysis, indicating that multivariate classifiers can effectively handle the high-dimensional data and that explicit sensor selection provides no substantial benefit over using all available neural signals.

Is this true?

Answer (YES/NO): YES